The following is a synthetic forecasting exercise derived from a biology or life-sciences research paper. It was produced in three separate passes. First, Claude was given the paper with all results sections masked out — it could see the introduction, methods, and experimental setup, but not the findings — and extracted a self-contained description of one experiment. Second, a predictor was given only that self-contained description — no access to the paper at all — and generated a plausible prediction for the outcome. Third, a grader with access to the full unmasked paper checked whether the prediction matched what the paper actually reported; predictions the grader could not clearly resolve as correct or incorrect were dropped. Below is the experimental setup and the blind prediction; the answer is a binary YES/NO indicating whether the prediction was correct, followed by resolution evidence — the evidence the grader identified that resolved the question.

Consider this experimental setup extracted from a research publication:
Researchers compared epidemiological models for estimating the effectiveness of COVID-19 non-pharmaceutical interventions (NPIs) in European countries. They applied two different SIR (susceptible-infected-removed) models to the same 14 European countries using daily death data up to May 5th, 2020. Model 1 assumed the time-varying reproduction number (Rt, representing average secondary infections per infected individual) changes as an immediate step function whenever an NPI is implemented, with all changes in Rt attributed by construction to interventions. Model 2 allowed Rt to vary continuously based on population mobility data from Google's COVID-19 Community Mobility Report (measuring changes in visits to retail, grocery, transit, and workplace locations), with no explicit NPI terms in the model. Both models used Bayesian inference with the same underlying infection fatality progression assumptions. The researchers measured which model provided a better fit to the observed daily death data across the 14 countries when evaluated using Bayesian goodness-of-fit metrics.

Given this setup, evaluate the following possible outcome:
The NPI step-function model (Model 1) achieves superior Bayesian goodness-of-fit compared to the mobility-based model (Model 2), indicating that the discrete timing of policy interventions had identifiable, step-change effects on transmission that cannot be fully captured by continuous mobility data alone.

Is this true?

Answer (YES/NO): NO